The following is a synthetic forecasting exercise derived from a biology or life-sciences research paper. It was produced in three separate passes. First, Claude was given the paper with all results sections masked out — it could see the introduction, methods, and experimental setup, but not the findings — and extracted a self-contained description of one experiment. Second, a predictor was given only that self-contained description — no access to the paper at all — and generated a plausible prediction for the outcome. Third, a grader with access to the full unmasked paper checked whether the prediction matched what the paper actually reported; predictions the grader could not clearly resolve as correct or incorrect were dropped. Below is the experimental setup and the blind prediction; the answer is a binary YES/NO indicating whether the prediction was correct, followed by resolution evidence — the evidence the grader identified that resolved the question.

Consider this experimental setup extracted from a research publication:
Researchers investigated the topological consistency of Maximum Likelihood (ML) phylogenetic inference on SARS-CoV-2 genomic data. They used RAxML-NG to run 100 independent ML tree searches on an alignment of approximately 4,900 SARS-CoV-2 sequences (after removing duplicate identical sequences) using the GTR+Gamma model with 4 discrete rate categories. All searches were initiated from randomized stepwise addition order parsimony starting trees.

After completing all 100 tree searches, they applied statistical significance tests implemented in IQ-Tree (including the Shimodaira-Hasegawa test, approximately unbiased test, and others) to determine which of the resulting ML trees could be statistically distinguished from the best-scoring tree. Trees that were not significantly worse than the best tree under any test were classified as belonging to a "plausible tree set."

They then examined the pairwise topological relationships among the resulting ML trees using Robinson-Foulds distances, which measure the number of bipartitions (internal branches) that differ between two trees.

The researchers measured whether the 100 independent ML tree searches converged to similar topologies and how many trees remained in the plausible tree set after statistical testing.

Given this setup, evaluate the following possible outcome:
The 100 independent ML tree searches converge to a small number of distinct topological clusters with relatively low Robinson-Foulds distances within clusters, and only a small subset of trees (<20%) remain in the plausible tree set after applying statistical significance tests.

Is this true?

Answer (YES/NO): NO